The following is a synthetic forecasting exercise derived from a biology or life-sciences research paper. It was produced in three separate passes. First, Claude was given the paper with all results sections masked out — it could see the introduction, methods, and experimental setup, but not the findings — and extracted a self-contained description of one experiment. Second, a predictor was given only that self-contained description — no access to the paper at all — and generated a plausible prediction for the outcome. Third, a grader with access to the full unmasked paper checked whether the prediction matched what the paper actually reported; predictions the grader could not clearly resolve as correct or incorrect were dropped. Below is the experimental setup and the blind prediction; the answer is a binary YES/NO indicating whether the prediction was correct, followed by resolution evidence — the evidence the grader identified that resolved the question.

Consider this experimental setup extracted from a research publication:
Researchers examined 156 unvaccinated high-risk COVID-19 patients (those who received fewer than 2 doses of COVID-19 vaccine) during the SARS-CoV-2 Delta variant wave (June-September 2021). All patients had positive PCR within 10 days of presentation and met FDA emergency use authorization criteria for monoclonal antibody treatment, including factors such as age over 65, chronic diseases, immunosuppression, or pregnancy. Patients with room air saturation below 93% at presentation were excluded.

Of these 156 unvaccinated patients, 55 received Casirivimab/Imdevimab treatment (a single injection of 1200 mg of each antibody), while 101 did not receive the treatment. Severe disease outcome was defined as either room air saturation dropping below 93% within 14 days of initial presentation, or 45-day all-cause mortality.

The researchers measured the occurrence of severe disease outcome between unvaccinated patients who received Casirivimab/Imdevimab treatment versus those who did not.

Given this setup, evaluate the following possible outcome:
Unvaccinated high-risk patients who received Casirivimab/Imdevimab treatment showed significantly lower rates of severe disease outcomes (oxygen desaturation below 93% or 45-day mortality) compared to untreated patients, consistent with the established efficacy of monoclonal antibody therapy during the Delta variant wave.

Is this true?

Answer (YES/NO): NO